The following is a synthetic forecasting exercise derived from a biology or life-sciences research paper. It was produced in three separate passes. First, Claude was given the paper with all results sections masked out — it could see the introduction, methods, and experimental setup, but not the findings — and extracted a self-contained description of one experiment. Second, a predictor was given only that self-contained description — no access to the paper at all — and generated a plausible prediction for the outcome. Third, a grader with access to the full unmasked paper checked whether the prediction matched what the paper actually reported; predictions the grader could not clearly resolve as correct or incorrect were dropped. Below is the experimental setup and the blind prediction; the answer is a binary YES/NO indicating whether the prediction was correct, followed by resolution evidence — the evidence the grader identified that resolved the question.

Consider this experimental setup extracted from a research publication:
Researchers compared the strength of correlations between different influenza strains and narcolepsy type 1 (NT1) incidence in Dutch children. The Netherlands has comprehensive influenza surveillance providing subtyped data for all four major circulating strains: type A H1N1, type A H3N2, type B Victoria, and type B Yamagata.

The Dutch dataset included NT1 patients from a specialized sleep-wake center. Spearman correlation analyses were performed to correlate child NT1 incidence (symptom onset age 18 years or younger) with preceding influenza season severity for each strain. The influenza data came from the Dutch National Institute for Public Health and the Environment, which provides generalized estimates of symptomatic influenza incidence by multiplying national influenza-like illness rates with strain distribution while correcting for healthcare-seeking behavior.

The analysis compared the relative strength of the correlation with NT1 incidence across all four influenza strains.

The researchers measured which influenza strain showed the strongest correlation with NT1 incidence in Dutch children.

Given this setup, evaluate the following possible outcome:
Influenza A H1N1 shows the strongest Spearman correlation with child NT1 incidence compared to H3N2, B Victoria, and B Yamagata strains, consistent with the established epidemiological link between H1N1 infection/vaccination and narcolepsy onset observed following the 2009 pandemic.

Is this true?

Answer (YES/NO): NO